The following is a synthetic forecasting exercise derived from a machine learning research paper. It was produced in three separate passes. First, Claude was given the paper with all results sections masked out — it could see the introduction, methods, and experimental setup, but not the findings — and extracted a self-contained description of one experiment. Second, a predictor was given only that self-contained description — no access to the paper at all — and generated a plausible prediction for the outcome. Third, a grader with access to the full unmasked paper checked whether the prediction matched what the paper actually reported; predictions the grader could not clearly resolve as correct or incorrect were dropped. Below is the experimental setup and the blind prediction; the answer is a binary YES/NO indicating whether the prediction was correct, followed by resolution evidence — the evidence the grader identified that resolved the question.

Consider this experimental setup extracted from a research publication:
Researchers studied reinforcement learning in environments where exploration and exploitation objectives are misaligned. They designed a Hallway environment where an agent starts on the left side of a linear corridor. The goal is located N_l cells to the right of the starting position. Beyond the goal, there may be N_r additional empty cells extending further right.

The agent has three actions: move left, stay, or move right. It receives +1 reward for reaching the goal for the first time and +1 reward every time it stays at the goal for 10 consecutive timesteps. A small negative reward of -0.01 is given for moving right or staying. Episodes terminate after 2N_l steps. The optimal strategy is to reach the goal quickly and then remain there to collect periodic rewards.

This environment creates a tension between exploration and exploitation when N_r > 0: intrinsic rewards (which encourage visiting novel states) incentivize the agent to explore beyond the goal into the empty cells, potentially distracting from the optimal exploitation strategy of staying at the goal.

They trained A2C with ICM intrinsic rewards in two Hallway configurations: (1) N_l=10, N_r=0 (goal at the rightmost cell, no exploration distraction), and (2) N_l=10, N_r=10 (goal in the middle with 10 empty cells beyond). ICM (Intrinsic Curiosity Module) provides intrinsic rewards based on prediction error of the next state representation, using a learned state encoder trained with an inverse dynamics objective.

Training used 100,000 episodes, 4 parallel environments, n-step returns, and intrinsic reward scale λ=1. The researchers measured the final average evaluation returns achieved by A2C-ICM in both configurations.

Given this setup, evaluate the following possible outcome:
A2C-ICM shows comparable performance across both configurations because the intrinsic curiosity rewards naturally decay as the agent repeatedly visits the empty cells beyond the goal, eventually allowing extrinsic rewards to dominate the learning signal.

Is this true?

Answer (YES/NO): NO